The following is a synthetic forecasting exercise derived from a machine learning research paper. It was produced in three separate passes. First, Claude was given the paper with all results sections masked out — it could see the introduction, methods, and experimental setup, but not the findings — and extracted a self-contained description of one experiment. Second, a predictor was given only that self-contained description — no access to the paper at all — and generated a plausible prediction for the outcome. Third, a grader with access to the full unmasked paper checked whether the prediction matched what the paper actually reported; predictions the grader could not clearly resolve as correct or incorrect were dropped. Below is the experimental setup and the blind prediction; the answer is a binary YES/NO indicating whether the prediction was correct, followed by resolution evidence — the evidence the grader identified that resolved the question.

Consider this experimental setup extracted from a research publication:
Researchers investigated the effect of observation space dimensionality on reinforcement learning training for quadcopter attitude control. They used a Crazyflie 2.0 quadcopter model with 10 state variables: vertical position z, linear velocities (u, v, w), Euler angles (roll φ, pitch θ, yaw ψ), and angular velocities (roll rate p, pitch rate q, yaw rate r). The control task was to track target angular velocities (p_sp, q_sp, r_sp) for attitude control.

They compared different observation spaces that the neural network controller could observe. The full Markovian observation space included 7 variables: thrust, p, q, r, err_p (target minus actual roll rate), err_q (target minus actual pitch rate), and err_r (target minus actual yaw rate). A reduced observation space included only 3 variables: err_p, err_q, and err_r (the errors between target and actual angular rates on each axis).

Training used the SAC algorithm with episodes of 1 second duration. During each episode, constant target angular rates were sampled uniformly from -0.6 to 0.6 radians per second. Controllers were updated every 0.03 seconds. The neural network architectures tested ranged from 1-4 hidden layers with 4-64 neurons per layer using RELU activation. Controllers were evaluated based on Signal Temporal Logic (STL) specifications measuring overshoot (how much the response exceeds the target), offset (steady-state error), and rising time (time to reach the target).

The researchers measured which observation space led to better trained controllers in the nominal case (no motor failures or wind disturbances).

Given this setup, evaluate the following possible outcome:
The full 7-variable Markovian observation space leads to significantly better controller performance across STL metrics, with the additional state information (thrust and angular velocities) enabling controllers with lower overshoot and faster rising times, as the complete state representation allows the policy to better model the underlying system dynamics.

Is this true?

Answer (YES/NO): NO